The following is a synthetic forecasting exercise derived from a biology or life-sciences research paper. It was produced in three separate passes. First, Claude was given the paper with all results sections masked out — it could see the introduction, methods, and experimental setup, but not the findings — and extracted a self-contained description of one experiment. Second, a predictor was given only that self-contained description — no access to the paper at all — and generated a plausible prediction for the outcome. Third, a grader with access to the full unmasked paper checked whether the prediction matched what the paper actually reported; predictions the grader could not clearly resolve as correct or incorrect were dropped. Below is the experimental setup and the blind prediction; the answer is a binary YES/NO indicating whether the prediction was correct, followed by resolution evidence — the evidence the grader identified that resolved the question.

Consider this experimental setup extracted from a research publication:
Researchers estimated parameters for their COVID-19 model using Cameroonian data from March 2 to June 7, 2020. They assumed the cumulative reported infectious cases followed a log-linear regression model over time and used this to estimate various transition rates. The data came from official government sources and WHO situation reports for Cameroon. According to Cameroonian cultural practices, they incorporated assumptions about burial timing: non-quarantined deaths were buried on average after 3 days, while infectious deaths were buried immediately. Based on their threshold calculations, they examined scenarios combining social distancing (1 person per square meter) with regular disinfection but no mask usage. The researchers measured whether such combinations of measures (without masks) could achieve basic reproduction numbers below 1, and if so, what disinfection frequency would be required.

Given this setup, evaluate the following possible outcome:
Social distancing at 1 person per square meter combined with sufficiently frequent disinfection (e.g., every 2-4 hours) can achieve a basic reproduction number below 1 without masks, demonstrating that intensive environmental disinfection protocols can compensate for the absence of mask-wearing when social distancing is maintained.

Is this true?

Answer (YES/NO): NO